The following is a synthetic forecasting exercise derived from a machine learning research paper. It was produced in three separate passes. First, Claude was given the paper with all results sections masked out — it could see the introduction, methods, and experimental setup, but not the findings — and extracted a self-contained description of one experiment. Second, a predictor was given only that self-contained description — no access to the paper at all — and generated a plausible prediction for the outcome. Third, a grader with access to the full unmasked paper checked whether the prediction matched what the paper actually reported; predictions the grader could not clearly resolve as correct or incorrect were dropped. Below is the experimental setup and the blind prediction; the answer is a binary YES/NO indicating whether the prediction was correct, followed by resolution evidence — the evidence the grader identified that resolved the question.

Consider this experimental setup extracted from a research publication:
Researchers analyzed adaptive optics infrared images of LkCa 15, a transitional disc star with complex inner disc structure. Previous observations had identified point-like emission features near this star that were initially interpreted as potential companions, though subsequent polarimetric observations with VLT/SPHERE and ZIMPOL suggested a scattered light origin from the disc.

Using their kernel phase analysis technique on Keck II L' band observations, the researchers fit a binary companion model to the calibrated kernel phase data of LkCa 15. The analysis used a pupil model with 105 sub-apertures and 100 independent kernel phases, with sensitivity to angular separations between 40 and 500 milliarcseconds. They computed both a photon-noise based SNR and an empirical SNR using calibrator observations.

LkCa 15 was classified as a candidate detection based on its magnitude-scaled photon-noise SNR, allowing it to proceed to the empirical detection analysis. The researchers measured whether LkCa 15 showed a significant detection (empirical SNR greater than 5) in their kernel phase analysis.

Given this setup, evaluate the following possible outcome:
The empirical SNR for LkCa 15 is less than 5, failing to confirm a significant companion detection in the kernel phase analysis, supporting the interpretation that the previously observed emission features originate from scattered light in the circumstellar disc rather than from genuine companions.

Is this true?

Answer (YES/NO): YES